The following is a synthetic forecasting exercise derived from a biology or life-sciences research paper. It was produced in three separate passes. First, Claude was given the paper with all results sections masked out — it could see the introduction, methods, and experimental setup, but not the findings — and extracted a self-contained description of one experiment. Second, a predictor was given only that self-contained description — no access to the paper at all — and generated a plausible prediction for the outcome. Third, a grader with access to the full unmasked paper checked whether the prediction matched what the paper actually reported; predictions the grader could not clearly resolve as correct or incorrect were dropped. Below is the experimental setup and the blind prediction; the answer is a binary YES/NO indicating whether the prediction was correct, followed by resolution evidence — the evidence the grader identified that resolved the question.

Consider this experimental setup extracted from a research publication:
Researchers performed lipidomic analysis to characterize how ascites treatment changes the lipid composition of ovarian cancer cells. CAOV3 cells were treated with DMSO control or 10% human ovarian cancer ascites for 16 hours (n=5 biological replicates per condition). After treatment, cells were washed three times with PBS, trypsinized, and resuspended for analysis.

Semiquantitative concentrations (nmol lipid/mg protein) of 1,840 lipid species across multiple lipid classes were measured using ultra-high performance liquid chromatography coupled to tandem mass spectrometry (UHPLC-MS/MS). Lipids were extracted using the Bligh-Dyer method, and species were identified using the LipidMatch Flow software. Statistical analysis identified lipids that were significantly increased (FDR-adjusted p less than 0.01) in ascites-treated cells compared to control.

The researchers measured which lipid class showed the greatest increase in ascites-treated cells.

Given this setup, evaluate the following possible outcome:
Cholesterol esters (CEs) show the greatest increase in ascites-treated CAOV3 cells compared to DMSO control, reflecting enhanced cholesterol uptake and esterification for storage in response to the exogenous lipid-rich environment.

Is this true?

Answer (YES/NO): NO